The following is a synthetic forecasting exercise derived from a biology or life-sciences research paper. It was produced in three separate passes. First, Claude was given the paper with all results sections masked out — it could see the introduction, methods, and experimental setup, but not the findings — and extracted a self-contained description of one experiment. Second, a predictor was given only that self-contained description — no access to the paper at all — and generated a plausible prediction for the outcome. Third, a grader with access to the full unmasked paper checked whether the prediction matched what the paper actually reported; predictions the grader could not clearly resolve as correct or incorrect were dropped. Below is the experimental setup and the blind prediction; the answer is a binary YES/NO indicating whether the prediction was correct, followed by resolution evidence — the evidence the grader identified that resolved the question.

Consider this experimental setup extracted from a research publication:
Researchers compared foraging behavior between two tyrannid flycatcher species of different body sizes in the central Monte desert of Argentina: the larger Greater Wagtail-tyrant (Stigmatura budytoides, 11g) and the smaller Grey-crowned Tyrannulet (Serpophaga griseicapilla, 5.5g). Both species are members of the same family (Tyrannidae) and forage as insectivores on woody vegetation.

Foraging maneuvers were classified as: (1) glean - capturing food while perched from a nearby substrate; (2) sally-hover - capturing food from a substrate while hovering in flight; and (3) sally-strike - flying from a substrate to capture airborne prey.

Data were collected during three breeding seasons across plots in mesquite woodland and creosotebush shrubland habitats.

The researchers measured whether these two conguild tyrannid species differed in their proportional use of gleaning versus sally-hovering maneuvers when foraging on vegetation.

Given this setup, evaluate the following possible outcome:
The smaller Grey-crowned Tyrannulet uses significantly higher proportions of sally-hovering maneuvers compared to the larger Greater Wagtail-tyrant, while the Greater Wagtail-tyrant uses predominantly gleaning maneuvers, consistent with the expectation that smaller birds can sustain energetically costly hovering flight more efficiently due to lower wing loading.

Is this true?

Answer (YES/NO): YES